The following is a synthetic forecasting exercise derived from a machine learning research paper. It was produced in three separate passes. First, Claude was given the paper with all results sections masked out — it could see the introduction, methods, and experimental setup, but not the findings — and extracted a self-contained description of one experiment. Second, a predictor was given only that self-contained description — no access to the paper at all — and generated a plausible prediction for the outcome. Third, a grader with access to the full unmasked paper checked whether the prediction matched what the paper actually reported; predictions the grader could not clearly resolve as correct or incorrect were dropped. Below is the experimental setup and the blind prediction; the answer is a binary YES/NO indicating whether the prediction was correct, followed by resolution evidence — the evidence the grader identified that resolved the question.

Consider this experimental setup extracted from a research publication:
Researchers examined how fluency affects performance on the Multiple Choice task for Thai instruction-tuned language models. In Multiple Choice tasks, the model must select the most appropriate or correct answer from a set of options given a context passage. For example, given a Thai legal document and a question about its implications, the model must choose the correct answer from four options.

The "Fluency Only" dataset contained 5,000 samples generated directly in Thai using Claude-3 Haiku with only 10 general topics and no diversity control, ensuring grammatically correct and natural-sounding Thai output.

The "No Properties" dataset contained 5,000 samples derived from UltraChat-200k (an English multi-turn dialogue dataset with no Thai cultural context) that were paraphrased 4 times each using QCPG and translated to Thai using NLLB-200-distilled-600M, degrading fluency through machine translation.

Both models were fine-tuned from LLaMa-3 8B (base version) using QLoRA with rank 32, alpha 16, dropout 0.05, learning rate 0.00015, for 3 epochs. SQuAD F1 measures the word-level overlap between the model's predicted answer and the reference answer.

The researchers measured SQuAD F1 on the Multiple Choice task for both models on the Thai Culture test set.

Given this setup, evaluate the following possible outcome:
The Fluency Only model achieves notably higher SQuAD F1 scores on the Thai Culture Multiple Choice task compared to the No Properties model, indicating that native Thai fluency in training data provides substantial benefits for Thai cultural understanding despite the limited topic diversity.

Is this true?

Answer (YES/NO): YES